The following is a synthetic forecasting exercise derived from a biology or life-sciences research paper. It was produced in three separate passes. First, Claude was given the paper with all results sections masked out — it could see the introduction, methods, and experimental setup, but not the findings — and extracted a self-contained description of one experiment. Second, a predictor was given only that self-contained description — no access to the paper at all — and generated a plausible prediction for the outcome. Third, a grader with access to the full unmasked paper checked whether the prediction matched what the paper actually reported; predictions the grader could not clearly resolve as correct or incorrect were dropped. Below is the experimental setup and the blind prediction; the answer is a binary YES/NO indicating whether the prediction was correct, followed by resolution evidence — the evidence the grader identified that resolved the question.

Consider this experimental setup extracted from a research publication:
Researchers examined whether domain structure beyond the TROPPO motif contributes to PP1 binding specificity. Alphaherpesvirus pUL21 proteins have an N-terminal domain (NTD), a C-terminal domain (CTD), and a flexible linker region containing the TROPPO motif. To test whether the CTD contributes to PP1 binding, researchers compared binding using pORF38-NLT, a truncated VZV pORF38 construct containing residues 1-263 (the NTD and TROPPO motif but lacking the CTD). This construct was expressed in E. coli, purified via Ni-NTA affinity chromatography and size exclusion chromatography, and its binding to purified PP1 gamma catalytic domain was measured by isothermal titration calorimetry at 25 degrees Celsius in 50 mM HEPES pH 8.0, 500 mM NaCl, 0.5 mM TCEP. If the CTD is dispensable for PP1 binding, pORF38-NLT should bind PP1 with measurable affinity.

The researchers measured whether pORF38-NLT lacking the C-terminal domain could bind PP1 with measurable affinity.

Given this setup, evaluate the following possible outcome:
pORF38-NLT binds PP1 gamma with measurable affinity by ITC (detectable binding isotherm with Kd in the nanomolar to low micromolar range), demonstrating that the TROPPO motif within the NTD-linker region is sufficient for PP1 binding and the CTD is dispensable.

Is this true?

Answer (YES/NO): YES